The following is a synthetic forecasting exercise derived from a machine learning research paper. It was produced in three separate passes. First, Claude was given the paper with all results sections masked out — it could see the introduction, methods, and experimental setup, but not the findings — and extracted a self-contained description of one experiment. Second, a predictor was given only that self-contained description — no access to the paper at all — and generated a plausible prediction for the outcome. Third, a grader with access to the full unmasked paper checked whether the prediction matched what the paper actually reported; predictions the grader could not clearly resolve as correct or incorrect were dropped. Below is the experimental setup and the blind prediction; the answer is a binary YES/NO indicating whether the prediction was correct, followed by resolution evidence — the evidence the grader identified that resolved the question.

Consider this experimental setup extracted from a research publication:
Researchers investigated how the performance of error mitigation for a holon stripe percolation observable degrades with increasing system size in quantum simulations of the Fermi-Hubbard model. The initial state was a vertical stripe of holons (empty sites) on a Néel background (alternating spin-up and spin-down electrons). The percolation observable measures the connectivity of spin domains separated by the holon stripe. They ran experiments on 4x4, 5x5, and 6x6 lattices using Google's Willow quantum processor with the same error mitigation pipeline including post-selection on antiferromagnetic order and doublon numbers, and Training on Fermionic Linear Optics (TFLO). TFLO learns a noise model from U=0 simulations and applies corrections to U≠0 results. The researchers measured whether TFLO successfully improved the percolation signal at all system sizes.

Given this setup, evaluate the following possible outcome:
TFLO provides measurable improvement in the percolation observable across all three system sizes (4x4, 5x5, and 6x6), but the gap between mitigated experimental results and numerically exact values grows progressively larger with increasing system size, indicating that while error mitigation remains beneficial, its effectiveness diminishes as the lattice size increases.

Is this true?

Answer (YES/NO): NO